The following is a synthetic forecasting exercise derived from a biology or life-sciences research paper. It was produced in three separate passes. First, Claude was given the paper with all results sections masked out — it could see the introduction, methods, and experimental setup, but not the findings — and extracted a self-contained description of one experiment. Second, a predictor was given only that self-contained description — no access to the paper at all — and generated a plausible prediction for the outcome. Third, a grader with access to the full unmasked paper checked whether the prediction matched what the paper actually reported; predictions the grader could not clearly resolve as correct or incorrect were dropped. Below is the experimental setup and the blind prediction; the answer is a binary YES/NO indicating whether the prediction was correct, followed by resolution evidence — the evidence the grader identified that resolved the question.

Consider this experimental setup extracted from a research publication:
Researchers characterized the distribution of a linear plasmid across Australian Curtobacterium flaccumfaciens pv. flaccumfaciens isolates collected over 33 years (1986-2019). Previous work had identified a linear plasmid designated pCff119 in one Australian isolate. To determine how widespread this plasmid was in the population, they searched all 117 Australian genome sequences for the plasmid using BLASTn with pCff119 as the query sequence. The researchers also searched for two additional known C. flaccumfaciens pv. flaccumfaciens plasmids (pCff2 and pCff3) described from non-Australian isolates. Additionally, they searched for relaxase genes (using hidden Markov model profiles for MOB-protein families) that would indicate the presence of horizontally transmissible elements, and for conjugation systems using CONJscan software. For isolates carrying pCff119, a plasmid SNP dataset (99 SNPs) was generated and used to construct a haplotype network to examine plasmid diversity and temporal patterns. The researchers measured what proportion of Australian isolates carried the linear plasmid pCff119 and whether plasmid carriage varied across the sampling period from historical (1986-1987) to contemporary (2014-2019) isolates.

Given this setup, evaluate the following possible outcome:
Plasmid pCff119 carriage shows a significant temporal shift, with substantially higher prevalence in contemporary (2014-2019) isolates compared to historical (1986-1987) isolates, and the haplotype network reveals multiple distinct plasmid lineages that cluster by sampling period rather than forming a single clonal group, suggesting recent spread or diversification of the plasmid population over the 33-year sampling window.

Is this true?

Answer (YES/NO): NO